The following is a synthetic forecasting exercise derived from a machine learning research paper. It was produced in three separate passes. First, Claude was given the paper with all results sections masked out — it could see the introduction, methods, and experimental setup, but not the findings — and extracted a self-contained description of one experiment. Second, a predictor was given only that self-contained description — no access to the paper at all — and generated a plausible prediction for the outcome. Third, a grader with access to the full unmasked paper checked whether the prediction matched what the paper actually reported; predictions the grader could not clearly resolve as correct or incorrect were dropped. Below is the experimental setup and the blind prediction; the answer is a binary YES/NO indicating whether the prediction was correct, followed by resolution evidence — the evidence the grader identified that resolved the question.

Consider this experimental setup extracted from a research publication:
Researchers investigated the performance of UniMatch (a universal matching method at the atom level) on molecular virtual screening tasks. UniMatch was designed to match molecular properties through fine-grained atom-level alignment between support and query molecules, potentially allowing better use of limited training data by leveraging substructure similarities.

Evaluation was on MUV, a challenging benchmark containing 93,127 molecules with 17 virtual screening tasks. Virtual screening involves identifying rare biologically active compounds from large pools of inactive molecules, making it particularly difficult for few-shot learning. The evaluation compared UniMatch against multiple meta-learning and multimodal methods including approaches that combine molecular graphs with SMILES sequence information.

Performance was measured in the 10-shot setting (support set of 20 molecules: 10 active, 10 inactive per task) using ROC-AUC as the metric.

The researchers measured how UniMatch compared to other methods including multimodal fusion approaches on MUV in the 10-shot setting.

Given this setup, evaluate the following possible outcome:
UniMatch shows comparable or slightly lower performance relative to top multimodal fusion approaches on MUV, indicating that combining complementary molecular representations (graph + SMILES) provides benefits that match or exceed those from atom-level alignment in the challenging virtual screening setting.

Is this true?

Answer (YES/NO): NO